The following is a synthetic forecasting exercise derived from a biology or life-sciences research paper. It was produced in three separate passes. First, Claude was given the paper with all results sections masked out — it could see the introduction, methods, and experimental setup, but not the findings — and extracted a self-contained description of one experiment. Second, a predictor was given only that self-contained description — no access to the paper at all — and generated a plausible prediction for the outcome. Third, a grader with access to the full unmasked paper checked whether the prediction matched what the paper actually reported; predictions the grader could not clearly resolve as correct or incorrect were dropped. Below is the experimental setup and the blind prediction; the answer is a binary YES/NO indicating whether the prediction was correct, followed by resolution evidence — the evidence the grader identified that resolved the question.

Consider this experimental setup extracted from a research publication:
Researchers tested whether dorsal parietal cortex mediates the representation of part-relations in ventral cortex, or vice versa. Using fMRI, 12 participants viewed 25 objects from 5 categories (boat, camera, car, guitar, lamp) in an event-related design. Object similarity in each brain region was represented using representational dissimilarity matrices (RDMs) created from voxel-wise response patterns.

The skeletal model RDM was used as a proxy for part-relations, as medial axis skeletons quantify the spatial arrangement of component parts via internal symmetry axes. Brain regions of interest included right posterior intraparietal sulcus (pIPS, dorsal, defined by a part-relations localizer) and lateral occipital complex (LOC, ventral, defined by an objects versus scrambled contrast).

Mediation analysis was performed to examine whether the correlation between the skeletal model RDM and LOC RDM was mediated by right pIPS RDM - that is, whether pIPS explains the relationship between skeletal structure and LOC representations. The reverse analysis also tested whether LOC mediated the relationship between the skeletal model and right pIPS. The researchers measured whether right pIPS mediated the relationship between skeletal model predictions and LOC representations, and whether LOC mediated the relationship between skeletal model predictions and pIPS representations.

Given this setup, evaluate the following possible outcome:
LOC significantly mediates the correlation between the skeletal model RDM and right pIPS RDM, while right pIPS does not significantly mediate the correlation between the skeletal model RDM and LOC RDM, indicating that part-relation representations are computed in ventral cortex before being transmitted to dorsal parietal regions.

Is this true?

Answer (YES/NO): NO